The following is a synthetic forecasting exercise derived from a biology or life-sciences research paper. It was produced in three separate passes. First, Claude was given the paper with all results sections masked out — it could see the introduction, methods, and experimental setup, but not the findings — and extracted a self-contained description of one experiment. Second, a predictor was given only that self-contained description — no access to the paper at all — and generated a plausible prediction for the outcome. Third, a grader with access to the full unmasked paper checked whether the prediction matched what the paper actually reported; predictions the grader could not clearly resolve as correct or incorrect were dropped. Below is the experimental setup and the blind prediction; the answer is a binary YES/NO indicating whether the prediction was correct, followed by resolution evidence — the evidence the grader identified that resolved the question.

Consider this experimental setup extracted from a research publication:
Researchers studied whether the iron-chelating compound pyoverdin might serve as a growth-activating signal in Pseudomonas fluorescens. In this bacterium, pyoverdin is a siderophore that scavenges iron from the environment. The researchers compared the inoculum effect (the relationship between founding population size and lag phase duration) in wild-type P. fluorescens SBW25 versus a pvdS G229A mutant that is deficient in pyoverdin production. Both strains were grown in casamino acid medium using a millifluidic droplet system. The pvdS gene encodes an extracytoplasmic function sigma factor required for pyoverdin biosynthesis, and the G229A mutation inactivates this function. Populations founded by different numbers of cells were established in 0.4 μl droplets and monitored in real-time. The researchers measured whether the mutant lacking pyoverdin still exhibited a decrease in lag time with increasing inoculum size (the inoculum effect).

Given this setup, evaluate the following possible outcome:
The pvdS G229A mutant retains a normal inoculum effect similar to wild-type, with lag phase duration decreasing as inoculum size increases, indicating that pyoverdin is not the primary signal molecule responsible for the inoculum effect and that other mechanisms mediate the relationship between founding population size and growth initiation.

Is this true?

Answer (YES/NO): YES